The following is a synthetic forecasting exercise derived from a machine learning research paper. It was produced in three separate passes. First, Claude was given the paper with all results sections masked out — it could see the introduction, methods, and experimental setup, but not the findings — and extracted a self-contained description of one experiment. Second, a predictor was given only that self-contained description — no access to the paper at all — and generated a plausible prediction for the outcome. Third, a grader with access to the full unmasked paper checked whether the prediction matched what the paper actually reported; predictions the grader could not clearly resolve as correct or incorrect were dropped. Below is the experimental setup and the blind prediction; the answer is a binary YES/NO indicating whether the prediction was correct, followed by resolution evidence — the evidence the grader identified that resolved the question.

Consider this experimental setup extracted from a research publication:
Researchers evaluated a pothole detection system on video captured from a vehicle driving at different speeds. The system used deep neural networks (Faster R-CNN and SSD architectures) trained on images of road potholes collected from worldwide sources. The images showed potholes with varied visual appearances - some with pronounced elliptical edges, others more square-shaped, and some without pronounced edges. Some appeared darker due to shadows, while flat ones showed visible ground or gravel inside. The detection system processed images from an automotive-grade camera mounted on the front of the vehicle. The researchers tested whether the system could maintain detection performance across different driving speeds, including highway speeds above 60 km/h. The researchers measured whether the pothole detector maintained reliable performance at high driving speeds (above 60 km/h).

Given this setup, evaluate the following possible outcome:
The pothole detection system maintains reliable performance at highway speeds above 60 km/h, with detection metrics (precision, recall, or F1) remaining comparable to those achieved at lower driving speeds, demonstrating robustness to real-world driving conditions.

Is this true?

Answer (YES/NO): NO